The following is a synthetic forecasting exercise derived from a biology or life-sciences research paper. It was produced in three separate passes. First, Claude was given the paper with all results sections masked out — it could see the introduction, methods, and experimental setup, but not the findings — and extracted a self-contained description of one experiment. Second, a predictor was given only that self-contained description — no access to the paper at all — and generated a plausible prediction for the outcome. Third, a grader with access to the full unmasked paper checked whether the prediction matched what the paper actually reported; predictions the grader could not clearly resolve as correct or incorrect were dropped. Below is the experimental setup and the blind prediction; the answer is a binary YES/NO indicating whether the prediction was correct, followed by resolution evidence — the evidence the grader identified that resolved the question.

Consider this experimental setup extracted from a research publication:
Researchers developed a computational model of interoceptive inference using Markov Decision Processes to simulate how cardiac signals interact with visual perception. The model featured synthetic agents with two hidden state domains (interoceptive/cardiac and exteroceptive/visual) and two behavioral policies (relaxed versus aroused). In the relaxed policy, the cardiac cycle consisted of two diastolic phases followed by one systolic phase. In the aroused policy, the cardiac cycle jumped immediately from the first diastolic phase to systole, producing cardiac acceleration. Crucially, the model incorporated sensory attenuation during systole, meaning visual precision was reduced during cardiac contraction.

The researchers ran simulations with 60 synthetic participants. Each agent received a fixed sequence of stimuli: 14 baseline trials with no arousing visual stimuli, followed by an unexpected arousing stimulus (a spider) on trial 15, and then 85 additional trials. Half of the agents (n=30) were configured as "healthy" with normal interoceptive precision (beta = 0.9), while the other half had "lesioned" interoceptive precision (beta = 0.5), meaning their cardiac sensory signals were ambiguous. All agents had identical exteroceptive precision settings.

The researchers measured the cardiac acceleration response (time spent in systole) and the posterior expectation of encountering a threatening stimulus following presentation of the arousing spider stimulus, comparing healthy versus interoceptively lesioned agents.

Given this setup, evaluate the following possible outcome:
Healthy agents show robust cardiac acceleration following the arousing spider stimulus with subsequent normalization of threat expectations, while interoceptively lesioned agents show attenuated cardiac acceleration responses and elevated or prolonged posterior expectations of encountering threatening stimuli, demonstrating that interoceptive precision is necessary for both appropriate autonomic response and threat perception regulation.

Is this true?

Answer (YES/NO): NO